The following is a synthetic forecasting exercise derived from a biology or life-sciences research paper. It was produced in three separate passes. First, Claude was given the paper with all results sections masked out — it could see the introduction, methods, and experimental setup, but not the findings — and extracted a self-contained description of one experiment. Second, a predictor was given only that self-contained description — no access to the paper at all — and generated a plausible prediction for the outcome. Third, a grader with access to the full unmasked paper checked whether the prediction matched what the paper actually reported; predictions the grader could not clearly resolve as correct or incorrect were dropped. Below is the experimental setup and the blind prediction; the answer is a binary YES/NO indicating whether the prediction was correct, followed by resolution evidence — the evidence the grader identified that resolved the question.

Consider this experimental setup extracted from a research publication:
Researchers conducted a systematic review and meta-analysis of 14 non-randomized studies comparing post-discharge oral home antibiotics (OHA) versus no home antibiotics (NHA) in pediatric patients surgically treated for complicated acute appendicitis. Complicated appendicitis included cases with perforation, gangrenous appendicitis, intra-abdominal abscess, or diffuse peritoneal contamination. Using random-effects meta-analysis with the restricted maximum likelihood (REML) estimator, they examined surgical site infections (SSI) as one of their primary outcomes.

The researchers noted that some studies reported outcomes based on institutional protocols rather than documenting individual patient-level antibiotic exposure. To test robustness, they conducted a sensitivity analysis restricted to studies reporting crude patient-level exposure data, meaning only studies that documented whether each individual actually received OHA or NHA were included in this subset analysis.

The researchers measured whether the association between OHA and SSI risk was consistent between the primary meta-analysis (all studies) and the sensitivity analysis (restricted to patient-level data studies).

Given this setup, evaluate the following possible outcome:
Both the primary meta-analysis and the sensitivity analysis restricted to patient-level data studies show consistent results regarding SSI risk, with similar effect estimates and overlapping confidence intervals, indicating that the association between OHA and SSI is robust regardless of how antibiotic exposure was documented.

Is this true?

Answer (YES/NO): NO